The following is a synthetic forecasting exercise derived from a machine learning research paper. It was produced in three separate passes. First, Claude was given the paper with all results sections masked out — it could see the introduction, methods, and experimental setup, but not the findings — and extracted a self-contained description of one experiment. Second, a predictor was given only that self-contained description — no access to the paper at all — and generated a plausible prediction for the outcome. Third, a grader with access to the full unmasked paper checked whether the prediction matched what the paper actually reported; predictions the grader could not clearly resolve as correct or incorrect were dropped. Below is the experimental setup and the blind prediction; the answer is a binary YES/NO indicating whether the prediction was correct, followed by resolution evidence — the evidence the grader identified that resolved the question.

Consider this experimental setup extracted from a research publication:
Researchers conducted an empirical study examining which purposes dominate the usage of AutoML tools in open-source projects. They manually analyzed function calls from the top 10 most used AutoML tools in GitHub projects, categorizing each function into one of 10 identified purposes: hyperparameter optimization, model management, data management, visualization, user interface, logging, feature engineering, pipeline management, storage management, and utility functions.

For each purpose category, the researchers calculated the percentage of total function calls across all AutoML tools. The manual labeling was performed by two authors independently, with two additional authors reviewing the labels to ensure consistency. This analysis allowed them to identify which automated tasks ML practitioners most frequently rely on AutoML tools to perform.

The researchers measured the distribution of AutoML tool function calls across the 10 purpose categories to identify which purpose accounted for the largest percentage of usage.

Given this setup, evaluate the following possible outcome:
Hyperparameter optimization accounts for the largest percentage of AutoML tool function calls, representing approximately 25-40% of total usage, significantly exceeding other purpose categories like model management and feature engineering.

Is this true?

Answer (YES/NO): YES